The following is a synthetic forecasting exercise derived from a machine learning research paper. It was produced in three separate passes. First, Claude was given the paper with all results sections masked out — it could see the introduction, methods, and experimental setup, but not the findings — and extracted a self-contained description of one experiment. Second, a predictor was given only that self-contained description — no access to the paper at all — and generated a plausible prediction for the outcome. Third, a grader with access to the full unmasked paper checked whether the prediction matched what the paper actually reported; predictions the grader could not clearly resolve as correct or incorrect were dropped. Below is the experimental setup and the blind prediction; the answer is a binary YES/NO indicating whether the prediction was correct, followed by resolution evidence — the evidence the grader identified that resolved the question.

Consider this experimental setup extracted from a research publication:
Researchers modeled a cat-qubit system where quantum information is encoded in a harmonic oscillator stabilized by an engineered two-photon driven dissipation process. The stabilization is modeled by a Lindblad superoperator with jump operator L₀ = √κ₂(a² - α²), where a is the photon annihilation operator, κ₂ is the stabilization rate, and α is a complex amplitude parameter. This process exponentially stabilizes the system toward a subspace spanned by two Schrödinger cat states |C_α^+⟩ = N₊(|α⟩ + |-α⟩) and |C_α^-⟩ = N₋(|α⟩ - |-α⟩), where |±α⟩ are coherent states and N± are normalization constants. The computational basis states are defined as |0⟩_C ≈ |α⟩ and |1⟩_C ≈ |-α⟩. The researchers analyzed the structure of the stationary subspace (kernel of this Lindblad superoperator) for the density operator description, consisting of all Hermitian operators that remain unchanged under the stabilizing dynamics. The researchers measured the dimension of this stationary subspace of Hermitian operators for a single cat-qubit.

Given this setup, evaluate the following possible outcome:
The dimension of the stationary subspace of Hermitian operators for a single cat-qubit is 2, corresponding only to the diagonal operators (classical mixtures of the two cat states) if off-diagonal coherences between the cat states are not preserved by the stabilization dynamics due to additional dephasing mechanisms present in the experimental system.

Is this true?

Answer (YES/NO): NO